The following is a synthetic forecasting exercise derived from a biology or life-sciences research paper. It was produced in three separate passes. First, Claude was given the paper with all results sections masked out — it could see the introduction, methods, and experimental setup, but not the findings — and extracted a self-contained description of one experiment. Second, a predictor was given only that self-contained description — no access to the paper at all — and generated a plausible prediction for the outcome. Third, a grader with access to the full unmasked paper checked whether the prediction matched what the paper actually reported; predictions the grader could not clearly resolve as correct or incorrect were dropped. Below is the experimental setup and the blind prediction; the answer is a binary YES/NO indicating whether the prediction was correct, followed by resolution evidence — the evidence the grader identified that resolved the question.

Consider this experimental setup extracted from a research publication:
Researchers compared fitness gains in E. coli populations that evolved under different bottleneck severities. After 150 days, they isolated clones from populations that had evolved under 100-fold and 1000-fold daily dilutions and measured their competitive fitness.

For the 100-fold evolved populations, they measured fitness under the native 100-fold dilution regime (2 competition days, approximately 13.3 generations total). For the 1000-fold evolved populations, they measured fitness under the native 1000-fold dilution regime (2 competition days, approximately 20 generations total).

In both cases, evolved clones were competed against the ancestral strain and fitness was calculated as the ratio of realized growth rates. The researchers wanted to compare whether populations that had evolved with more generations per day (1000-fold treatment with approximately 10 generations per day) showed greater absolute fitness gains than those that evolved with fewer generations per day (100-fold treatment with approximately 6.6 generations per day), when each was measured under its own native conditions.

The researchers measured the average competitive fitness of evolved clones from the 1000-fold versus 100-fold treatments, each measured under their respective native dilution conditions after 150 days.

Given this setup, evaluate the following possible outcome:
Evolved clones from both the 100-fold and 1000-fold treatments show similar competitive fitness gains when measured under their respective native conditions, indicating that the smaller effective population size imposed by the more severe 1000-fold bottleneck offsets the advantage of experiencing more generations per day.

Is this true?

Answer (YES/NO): NO